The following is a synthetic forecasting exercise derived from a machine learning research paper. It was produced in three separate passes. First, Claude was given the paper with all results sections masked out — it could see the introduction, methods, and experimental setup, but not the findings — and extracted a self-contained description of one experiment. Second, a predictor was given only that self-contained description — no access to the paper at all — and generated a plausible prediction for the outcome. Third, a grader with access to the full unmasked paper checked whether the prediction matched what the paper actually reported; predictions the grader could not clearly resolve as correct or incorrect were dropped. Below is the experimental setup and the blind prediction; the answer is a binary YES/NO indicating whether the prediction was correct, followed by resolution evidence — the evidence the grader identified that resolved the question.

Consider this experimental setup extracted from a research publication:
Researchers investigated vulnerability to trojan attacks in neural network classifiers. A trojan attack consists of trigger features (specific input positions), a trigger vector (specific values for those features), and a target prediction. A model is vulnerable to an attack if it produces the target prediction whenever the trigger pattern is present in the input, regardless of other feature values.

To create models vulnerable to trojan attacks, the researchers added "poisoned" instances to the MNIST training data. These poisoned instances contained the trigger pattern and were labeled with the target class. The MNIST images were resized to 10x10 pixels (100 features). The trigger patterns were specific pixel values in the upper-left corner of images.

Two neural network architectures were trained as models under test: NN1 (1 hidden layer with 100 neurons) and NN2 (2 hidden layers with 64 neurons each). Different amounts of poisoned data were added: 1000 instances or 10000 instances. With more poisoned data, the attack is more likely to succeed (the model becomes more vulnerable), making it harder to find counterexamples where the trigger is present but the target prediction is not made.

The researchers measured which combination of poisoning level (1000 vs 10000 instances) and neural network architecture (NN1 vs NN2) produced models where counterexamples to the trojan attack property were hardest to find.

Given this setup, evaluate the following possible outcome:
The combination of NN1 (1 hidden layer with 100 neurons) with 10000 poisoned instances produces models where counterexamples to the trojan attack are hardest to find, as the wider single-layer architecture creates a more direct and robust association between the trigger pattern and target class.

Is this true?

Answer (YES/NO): NO